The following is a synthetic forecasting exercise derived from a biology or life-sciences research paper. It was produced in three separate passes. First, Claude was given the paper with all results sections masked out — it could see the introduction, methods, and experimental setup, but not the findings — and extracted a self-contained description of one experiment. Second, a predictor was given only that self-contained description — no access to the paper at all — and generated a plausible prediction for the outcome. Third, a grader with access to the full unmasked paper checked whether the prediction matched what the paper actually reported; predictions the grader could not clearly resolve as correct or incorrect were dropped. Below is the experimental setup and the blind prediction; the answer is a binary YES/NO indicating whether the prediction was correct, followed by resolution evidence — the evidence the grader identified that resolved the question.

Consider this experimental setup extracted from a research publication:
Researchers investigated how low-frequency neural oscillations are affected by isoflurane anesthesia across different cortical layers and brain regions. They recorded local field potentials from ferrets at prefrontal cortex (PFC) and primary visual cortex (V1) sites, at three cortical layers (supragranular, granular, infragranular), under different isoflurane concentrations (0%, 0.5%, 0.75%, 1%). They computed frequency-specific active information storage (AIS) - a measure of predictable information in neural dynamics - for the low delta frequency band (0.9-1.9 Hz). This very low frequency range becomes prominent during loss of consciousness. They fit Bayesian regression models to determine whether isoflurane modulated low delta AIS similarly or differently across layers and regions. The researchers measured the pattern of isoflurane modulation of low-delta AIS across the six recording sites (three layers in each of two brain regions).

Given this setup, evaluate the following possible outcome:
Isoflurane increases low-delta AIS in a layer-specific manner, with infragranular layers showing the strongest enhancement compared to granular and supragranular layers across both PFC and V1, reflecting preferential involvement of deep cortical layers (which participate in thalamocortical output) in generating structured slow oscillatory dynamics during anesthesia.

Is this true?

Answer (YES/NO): NO